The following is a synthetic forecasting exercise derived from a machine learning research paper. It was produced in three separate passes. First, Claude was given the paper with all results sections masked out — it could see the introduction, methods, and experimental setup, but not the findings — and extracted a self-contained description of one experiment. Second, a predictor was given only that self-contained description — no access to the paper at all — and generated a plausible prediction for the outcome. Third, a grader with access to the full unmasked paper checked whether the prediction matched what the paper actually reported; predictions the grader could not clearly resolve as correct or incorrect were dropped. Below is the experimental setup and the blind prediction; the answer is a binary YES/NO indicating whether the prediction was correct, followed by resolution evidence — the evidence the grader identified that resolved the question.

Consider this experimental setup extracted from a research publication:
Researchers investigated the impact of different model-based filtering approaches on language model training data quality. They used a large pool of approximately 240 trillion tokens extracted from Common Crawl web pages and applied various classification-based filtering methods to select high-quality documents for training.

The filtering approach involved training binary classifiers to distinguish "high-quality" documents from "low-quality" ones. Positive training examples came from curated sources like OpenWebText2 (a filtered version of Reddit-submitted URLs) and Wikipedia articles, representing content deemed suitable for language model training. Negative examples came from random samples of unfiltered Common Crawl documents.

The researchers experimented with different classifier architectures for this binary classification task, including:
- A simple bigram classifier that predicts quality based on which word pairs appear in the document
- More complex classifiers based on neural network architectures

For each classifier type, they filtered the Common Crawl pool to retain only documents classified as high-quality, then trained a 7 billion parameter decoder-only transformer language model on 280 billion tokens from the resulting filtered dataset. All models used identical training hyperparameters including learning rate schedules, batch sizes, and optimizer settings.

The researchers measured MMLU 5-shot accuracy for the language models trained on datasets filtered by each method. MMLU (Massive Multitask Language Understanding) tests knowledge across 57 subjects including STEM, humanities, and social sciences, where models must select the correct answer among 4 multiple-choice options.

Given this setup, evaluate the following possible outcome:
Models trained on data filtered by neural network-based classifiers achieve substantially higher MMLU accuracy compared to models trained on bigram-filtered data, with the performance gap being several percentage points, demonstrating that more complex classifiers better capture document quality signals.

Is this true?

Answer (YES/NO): NO